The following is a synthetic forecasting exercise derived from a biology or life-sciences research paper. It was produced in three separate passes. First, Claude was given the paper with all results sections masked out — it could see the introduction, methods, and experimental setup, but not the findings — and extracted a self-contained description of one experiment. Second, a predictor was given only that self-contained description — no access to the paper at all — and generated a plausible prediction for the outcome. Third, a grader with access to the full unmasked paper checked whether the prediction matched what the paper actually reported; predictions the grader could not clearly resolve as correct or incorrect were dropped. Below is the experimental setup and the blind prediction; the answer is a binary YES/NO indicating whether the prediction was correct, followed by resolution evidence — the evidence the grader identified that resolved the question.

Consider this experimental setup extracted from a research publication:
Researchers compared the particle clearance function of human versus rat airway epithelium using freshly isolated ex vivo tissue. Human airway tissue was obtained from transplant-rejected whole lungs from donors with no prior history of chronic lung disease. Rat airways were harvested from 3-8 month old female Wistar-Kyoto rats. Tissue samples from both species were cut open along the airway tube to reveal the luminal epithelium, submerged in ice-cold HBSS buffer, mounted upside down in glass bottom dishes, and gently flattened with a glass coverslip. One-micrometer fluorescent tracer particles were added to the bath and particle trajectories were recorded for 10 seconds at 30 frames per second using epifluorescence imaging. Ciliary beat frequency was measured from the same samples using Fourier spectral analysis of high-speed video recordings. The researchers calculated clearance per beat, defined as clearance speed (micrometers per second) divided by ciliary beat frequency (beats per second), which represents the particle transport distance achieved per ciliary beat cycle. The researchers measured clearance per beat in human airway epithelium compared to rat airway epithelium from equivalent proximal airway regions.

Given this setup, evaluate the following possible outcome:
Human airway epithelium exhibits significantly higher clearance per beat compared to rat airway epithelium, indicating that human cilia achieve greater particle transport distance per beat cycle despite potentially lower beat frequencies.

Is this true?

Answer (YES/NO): YES